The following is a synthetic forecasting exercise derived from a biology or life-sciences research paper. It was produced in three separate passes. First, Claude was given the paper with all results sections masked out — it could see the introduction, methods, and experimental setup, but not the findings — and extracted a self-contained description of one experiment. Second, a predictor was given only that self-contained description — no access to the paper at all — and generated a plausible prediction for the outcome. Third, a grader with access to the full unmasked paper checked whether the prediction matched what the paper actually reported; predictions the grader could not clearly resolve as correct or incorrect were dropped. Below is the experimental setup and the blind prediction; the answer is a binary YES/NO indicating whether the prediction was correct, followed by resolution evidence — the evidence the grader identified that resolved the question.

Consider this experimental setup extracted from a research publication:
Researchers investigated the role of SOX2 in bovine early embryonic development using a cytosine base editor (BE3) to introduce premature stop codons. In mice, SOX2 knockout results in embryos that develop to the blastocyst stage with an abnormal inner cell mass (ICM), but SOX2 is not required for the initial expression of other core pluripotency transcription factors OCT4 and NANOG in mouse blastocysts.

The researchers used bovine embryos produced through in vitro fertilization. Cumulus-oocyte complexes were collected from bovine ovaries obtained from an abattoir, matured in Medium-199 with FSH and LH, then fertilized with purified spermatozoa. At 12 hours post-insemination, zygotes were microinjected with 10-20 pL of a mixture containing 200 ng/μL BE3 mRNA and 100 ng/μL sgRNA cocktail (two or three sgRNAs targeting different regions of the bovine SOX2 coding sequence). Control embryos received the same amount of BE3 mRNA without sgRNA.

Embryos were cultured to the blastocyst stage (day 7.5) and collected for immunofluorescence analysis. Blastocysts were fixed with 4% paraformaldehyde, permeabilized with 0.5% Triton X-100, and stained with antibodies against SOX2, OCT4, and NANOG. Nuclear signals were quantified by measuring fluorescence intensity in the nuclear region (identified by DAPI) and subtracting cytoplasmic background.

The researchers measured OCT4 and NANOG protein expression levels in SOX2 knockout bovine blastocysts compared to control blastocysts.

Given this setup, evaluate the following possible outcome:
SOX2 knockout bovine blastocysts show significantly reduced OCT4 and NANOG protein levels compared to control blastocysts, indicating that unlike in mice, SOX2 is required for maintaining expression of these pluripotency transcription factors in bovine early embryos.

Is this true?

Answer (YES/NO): YES